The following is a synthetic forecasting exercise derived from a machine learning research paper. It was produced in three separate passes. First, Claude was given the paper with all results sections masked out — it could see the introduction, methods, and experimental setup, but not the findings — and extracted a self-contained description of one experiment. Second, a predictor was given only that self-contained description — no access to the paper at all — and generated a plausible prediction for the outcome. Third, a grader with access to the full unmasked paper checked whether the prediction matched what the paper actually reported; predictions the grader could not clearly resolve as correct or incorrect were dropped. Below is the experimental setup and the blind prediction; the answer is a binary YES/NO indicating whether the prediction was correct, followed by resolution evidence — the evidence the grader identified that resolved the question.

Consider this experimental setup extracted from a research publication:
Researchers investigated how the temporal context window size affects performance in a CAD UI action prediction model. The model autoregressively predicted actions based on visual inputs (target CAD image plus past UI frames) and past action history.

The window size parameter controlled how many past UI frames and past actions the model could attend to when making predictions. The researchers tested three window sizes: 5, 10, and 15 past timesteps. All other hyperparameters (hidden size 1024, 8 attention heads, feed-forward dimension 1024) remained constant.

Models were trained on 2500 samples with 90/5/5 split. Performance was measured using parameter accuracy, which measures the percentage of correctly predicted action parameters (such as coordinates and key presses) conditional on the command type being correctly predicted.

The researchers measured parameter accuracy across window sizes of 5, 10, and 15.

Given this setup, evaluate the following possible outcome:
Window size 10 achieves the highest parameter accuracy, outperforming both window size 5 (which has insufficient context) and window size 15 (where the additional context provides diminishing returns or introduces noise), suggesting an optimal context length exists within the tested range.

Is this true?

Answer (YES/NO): NO